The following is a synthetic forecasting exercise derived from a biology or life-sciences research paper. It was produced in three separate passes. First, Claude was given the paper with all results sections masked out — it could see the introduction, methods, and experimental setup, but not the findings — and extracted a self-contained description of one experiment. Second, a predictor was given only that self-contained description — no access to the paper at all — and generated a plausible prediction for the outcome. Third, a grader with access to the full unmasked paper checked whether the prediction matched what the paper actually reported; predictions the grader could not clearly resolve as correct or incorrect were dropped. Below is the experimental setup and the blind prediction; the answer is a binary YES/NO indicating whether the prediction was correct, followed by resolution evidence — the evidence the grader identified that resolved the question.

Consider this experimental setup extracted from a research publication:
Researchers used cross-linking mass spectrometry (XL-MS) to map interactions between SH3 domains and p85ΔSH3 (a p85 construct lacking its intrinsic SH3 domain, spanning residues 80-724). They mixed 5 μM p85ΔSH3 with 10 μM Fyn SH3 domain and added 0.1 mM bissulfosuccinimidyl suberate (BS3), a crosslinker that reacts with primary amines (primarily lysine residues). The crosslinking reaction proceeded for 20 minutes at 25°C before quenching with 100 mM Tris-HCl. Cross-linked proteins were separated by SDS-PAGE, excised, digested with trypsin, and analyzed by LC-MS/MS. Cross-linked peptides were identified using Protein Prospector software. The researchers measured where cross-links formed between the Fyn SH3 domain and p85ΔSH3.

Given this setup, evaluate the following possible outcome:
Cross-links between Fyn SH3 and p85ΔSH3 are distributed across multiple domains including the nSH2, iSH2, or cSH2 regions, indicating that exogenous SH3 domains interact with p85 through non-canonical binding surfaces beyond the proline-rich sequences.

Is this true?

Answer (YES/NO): YES